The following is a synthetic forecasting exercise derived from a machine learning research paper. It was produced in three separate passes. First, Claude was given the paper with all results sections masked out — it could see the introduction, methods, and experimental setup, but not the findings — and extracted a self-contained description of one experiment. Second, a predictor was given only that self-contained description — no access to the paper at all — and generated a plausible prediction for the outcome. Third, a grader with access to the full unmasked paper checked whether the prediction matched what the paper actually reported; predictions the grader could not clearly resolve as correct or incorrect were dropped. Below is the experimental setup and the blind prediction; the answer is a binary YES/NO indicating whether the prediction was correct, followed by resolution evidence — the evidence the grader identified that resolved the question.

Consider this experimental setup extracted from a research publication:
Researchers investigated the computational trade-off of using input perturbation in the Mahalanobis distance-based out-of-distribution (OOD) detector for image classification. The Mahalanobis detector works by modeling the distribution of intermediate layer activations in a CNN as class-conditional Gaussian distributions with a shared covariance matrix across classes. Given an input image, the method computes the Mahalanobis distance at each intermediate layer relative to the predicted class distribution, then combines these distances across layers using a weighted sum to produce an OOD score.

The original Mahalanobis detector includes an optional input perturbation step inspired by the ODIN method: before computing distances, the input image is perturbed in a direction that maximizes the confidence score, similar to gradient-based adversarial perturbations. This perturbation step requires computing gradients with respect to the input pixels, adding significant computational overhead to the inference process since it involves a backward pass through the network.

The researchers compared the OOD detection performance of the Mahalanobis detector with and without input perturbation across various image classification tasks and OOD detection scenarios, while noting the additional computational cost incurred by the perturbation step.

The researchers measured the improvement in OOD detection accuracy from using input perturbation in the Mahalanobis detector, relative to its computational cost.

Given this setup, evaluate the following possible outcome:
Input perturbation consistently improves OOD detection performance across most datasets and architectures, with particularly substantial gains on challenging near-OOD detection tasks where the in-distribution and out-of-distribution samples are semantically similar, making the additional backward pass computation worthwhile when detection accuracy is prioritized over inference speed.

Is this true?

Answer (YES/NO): NO